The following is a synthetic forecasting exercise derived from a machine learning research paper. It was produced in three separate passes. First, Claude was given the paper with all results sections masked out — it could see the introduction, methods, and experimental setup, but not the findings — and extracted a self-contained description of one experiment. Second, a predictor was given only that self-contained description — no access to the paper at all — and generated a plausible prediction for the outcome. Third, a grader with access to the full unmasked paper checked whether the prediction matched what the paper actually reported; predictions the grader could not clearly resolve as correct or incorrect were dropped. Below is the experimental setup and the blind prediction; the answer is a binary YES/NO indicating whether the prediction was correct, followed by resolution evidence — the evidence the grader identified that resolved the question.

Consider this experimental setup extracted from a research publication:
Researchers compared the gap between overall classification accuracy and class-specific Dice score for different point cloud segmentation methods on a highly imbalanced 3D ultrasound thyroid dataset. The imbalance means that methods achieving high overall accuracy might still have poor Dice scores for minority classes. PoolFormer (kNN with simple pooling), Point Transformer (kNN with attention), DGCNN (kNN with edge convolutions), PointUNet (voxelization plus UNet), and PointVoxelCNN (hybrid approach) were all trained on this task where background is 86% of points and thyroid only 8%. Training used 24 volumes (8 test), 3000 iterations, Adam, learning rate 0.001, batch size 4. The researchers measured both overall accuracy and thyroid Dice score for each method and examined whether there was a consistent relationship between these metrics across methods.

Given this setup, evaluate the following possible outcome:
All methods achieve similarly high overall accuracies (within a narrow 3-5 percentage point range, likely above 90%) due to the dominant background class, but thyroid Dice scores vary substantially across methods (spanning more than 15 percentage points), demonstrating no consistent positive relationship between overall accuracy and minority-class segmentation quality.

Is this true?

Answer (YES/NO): NO